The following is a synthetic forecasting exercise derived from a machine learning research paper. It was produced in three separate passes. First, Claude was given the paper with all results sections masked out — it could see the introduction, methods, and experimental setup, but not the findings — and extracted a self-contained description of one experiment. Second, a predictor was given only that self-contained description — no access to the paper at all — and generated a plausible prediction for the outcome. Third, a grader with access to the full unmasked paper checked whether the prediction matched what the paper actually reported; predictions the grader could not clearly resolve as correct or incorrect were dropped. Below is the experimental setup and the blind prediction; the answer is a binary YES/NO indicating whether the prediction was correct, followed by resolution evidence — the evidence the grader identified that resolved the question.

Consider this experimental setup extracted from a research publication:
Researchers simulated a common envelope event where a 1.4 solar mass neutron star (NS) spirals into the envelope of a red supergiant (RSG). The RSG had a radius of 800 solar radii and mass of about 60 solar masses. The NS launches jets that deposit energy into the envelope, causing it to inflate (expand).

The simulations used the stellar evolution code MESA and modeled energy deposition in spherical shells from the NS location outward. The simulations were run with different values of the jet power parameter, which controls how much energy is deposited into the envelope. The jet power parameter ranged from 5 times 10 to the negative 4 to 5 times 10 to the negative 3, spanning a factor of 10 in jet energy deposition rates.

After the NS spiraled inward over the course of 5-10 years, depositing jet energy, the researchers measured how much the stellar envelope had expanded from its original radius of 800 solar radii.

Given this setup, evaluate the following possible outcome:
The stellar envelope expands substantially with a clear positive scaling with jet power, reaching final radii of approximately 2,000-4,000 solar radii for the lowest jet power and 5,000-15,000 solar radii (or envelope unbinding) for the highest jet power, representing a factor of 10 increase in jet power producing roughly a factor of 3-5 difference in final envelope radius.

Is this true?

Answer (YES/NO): NO